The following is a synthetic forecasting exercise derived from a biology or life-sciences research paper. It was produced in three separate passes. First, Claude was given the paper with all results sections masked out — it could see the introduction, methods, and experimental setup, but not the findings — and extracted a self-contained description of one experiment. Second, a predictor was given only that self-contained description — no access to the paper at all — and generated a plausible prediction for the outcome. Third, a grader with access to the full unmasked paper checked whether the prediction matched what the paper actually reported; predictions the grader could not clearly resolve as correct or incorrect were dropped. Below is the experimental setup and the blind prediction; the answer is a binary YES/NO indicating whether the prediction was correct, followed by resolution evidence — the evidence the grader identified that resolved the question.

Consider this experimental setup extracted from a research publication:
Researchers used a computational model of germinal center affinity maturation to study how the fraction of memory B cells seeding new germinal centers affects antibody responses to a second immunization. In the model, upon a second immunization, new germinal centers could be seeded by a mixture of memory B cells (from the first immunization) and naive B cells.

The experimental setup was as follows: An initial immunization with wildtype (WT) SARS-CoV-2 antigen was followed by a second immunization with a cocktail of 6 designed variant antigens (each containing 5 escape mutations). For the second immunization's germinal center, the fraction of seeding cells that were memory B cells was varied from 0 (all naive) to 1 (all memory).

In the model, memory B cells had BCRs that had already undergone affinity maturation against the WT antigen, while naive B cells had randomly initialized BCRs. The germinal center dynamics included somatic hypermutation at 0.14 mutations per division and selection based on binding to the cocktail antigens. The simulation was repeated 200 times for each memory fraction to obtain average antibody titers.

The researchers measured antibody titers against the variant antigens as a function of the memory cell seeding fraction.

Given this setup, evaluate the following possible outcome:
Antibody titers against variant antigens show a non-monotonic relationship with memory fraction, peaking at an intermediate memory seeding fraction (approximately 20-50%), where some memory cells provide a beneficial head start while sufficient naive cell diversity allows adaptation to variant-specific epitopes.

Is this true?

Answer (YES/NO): NO